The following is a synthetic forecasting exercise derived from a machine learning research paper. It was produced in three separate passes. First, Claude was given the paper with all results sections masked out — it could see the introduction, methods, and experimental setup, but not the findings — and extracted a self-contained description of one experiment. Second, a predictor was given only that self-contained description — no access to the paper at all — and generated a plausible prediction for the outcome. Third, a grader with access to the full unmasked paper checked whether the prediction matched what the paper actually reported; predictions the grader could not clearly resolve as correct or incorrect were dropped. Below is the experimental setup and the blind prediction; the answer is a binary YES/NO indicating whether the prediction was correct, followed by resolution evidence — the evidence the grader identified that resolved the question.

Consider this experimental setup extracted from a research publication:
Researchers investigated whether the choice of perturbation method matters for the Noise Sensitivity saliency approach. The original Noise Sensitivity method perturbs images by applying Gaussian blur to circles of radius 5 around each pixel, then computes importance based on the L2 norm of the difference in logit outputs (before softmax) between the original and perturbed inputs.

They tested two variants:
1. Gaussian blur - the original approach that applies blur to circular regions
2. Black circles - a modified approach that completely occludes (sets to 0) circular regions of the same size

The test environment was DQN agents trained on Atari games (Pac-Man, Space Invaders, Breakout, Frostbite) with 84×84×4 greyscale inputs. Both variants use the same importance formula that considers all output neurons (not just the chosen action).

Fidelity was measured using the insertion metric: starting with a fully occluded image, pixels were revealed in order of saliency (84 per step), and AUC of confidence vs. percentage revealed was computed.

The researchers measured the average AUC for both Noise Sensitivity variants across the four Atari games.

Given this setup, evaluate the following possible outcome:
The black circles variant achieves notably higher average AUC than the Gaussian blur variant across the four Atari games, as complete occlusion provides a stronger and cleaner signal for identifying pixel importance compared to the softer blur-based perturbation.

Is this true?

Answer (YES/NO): NO